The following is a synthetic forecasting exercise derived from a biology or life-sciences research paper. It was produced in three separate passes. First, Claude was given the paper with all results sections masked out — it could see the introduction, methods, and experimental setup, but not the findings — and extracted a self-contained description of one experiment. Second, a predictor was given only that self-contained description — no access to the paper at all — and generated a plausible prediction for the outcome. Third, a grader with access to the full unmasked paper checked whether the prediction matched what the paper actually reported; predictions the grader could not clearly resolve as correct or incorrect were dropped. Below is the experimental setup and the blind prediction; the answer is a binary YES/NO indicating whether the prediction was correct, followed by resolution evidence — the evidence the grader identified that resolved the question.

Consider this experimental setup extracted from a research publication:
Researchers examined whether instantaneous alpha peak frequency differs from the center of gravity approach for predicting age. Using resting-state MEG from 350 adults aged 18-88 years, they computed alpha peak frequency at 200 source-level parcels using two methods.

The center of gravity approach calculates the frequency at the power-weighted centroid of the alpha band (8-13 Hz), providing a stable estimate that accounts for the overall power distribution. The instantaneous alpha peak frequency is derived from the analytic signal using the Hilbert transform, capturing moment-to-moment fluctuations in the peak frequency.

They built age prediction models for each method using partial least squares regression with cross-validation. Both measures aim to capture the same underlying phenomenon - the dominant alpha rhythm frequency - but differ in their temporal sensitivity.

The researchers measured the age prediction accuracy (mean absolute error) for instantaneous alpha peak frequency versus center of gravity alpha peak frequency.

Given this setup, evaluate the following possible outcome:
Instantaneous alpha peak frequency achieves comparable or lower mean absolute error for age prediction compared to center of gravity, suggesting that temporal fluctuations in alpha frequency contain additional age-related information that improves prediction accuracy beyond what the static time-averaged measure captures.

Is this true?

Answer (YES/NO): NO